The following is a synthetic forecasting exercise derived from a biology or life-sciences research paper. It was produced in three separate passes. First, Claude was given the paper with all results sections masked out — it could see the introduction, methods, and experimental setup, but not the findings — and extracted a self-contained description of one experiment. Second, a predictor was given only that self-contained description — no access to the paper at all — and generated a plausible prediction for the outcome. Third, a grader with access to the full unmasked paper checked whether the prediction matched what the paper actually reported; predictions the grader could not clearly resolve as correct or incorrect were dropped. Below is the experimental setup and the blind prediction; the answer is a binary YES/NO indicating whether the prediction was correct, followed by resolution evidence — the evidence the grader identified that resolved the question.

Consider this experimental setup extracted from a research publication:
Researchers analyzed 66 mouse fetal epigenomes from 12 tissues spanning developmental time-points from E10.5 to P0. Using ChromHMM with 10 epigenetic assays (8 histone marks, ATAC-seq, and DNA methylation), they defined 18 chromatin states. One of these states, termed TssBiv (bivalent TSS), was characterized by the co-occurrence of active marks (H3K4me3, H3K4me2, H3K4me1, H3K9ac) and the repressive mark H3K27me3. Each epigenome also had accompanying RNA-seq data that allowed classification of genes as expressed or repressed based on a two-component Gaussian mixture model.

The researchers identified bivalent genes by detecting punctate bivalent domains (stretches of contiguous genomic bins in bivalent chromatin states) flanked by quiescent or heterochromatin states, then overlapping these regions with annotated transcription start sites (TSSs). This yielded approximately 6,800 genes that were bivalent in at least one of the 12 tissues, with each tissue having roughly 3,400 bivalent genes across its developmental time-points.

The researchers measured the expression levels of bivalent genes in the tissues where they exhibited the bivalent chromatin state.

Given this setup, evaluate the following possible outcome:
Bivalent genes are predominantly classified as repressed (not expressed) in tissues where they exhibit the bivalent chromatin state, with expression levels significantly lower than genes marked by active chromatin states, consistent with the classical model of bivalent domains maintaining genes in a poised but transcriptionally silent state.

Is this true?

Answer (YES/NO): YES